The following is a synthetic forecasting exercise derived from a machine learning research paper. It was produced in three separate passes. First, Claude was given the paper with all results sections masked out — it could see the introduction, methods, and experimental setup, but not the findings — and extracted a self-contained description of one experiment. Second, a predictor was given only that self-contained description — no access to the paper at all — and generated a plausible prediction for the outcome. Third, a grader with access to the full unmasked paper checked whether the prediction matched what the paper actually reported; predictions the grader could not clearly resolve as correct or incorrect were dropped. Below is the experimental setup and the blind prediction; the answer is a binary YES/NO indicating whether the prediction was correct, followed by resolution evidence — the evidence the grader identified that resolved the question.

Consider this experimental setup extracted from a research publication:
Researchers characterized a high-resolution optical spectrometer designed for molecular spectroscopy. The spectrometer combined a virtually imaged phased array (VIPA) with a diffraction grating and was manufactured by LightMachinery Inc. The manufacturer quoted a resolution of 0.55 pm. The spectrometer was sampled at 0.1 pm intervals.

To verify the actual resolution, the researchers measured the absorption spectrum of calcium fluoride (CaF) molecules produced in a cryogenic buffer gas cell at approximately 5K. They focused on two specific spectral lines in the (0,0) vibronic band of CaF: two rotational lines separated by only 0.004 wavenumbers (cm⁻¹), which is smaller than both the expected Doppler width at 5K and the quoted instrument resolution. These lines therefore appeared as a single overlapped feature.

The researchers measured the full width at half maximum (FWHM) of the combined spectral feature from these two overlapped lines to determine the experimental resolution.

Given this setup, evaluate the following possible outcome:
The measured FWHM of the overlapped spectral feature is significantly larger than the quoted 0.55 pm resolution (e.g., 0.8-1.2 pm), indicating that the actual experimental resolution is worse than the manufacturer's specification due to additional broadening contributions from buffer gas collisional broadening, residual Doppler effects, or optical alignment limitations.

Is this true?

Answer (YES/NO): NO